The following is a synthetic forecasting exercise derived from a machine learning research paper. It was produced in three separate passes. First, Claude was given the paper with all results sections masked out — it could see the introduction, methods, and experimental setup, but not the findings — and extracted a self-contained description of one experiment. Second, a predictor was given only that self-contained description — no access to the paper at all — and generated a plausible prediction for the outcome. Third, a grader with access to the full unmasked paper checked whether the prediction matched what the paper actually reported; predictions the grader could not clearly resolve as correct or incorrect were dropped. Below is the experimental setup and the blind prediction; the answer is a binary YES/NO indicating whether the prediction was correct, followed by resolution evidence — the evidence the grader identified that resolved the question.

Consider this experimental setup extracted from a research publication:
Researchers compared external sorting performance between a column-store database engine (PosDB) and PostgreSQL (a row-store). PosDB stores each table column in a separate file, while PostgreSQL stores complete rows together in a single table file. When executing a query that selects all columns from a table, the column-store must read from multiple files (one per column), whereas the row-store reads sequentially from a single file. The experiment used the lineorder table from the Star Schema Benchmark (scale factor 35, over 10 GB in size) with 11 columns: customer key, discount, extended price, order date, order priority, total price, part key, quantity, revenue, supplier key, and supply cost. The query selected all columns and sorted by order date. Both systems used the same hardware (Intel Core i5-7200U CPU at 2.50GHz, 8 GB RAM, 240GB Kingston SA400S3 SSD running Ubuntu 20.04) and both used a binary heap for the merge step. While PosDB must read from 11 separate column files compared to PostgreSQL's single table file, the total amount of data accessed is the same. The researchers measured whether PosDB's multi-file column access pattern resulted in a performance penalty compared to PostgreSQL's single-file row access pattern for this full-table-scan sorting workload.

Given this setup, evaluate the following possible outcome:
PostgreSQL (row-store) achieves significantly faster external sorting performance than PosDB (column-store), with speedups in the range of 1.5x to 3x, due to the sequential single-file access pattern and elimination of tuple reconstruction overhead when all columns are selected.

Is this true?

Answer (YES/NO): NO